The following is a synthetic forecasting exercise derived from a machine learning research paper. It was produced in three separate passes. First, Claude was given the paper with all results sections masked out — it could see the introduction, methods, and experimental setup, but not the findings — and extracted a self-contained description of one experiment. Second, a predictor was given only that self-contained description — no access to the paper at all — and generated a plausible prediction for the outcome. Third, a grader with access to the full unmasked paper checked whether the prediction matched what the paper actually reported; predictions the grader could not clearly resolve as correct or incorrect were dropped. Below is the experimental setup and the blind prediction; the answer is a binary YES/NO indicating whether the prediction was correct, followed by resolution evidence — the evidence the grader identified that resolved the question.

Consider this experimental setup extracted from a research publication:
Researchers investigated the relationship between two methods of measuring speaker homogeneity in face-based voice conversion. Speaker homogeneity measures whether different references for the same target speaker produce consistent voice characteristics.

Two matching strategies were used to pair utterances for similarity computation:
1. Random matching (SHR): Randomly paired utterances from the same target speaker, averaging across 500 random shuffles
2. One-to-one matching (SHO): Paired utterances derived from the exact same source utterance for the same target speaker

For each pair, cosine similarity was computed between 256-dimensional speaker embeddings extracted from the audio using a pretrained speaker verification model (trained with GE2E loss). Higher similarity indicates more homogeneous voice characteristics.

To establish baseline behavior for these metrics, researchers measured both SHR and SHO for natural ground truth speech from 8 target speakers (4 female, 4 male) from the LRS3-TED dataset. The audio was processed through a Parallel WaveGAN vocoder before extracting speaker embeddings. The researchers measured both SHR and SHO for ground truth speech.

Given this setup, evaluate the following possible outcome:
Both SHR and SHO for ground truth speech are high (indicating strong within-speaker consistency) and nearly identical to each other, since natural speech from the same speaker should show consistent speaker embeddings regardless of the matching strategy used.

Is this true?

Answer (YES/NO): NO